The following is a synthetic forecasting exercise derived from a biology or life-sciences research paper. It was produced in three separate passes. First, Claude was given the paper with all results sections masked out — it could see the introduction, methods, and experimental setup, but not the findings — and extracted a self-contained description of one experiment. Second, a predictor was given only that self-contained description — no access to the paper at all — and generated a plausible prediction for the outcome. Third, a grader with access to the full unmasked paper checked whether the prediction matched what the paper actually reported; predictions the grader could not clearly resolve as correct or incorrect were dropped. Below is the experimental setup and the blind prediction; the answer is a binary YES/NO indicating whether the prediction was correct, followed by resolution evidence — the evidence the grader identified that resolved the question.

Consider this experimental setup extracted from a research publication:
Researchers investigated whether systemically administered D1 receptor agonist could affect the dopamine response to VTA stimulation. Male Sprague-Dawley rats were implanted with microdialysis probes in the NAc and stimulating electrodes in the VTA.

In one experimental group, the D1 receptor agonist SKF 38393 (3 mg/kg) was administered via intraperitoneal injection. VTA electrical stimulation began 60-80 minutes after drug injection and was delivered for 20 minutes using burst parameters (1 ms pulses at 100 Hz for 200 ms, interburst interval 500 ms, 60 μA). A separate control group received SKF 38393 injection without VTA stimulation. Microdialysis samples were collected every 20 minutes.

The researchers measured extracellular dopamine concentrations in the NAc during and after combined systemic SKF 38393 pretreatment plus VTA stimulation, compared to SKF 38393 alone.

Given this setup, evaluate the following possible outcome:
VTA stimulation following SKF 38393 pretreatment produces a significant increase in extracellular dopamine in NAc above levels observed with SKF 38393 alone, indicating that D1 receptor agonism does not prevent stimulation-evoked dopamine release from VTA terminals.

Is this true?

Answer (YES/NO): NO